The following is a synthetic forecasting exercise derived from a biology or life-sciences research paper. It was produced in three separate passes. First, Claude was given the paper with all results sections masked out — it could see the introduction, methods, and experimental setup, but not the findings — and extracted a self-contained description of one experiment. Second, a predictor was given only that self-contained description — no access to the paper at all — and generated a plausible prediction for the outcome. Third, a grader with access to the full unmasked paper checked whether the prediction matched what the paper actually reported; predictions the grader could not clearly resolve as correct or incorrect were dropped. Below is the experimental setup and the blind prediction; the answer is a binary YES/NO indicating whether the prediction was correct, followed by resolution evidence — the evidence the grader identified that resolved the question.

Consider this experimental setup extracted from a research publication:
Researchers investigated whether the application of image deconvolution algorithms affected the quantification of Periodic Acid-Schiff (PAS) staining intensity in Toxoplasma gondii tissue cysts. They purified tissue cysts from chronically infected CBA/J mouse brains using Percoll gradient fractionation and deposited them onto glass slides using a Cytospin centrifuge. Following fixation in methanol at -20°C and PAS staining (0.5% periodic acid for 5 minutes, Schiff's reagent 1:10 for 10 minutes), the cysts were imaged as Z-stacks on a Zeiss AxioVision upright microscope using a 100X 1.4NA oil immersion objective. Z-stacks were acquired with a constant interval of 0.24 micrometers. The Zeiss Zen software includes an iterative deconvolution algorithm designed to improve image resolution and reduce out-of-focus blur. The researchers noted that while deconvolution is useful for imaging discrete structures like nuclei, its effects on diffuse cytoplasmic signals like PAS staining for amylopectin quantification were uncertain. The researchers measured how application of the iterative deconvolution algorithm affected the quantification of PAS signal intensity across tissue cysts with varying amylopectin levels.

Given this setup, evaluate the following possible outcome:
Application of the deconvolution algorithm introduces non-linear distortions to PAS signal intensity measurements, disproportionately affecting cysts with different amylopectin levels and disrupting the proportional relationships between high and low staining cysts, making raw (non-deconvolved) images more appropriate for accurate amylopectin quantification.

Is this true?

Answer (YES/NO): YES